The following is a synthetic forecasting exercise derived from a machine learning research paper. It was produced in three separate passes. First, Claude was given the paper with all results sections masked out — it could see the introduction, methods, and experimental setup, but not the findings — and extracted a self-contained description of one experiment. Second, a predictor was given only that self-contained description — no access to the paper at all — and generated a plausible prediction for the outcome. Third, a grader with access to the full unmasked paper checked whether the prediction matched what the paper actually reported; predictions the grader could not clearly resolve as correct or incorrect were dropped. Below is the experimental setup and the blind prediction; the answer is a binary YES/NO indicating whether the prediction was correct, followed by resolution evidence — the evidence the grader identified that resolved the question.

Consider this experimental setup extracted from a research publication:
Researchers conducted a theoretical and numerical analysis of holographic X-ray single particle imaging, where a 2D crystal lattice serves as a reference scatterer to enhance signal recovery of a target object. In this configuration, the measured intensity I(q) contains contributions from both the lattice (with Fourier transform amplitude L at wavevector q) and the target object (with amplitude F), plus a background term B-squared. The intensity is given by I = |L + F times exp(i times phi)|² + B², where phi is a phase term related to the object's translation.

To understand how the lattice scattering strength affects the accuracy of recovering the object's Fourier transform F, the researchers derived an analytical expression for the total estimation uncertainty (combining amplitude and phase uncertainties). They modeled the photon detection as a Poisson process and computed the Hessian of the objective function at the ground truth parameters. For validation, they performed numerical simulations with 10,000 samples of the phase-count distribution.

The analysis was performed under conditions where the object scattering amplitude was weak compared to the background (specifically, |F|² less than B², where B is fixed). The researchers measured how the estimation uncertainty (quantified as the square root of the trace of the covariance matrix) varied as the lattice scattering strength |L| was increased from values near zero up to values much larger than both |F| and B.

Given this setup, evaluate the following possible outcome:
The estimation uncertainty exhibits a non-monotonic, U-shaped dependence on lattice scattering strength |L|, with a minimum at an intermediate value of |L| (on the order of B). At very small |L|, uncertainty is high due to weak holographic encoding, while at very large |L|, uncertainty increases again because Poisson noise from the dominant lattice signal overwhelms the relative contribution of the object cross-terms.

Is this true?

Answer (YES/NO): NO